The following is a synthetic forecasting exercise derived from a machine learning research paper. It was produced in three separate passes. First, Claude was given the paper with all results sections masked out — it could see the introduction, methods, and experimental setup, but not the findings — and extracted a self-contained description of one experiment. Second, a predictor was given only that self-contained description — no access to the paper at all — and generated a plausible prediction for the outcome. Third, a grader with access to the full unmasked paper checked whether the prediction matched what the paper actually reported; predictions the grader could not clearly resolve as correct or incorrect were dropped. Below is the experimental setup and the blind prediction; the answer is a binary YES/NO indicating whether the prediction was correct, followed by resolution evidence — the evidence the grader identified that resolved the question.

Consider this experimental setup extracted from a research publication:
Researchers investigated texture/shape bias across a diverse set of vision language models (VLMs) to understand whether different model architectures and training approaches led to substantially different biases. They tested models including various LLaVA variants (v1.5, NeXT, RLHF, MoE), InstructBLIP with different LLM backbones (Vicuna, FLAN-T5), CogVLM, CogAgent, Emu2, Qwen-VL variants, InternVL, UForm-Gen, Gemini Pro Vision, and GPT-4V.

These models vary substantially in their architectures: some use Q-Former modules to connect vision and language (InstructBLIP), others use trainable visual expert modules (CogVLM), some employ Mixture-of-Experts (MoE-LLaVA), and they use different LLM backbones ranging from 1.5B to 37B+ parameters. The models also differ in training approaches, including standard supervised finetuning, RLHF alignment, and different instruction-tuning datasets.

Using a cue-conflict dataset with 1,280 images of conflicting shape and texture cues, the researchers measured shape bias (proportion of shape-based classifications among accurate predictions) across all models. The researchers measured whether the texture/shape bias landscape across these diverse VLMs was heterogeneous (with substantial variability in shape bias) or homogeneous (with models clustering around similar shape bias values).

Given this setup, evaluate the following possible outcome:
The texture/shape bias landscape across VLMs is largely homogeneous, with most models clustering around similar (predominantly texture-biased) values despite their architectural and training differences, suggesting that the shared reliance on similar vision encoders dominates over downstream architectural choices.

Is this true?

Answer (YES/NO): NO